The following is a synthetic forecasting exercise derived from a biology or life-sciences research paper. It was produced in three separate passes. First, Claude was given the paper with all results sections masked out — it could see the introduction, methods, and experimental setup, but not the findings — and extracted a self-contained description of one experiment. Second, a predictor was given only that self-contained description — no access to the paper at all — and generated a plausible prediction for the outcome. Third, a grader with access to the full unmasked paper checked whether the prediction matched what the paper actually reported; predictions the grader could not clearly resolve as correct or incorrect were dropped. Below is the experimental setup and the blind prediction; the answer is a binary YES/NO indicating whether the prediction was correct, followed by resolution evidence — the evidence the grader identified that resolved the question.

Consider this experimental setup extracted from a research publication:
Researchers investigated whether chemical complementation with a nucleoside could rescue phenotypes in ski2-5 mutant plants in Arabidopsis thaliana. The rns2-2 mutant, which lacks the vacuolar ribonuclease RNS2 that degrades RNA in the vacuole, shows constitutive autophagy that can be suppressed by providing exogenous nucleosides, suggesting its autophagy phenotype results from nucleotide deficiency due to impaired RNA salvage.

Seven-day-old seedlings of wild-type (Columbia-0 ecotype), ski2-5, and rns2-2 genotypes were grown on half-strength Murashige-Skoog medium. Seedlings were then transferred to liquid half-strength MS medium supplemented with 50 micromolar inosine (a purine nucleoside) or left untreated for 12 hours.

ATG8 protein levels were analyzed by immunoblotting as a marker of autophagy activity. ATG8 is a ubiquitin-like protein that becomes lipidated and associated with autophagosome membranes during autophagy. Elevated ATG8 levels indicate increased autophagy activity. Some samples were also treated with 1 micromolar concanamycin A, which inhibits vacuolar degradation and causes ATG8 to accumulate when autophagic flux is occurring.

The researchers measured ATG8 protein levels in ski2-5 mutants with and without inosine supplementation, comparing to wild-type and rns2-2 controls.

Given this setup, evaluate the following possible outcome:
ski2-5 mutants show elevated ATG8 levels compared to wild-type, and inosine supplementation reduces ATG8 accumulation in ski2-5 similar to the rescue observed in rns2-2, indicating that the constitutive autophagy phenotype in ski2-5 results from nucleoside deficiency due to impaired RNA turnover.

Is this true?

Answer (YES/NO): YES